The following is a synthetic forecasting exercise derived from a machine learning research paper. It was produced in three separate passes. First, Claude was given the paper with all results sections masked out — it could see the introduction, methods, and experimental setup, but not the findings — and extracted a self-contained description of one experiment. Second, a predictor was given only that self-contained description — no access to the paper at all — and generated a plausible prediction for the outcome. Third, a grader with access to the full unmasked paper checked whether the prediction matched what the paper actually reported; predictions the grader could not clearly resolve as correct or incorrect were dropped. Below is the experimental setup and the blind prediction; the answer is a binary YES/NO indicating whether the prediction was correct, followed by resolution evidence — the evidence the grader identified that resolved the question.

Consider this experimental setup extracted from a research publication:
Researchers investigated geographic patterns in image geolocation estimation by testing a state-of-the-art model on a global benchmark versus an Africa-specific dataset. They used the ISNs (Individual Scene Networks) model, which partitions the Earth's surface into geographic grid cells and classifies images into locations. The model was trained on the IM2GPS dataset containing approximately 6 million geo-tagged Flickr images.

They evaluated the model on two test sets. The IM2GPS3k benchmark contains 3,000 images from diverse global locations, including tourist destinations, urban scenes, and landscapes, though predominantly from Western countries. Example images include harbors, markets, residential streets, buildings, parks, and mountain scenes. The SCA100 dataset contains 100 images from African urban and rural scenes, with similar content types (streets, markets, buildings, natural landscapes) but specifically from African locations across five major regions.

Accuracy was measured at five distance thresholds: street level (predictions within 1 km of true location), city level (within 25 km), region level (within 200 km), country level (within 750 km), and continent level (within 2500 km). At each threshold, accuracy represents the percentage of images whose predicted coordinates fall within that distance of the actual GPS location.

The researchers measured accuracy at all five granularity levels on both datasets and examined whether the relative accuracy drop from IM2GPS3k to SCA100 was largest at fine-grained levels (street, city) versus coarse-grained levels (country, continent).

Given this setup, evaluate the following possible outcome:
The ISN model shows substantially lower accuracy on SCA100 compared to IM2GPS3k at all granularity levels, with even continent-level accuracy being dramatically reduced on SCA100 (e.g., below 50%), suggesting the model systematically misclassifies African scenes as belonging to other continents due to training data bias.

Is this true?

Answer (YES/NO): NO